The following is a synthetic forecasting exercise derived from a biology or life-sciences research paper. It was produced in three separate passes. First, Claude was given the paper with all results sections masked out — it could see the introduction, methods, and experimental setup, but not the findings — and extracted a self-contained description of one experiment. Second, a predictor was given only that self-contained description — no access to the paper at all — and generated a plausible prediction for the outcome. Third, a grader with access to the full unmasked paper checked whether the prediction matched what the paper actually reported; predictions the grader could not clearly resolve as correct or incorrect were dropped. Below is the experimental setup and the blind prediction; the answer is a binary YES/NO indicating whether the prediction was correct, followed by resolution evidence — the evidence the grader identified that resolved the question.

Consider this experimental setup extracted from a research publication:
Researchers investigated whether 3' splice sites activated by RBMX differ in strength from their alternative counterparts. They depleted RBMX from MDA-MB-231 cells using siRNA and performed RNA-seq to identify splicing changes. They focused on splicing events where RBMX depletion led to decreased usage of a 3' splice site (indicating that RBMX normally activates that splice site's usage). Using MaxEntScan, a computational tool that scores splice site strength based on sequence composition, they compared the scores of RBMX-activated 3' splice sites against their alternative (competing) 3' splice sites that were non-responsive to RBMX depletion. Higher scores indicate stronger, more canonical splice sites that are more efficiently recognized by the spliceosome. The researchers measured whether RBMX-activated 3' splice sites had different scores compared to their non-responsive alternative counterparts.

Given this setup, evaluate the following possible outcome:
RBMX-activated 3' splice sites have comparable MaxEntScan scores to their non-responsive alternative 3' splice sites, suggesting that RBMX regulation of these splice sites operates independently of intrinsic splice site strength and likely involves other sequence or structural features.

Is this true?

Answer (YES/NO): NO